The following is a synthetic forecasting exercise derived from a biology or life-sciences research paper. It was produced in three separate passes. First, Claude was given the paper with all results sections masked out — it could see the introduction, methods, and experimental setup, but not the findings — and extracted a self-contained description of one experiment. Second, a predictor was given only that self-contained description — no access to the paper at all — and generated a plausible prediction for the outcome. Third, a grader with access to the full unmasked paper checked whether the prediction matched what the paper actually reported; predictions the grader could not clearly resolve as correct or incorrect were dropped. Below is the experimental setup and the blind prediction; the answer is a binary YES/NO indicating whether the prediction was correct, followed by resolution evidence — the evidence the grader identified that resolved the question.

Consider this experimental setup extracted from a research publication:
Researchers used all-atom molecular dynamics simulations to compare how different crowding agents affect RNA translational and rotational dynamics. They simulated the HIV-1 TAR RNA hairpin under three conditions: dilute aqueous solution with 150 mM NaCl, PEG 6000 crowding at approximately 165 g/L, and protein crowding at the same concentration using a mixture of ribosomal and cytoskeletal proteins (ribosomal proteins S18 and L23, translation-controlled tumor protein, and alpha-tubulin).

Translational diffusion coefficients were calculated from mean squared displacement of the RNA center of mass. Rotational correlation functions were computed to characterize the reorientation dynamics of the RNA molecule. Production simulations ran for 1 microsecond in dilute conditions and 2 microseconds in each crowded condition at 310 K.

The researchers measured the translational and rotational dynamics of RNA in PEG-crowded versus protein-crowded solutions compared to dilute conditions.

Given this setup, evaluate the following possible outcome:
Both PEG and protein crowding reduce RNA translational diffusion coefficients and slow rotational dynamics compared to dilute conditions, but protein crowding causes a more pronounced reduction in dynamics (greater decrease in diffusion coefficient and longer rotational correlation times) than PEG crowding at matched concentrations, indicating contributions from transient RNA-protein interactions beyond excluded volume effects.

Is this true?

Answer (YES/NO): YES